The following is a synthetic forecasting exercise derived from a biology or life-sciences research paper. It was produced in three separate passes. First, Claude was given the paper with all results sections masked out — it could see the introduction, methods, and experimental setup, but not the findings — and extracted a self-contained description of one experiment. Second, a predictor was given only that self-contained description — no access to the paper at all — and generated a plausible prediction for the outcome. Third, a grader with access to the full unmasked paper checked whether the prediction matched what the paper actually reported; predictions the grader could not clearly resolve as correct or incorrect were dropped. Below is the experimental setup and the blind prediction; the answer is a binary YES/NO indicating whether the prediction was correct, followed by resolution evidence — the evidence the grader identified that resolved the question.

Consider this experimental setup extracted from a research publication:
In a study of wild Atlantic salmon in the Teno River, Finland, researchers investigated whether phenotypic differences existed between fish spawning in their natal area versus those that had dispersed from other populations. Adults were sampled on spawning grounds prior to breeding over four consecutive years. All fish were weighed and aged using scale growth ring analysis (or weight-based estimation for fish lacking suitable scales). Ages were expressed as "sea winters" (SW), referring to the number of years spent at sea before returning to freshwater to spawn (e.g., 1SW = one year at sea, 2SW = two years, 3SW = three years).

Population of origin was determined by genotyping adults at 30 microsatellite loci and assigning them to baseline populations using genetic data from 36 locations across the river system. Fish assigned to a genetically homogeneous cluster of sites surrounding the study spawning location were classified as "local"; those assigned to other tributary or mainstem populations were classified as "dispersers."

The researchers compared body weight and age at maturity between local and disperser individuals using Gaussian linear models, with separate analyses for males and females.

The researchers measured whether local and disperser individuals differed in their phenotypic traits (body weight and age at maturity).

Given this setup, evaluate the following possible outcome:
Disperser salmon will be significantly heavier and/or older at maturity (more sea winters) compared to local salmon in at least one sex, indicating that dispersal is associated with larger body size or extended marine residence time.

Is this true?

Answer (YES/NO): NO